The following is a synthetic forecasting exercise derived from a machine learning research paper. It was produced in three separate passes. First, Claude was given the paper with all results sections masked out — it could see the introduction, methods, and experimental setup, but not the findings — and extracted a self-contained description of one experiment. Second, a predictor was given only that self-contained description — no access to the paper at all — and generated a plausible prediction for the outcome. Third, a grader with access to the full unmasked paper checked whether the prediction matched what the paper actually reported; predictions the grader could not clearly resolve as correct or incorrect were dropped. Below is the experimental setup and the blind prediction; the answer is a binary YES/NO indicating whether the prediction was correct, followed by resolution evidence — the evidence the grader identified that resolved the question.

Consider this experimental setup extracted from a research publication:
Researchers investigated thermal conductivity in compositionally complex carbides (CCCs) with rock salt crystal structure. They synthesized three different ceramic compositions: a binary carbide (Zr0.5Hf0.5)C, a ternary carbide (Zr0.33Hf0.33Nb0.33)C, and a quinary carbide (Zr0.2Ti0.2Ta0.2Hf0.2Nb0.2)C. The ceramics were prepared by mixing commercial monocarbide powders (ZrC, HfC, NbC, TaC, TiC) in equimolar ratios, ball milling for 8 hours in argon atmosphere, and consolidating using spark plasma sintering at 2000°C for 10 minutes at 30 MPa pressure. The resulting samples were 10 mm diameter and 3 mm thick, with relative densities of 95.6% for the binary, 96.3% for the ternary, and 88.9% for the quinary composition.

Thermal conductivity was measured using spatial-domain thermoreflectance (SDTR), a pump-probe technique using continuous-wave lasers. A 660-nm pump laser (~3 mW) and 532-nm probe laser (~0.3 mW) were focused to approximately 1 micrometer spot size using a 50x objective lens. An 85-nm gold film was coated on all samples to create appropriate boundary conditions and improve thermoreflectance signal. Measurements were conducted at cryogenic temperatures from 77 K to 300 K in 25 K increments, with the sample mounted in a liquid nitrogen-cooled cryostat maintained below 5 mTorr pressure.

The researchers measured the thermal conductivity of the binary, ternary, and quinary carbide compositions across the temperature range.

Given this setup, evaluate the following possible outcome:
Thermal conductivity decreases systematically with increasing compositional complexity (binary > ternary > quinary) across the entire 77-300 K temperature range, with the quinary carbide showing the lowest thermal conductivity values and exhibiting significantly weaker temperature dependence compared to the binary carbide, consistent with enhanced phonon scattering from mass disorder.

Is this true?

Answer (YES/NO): NO